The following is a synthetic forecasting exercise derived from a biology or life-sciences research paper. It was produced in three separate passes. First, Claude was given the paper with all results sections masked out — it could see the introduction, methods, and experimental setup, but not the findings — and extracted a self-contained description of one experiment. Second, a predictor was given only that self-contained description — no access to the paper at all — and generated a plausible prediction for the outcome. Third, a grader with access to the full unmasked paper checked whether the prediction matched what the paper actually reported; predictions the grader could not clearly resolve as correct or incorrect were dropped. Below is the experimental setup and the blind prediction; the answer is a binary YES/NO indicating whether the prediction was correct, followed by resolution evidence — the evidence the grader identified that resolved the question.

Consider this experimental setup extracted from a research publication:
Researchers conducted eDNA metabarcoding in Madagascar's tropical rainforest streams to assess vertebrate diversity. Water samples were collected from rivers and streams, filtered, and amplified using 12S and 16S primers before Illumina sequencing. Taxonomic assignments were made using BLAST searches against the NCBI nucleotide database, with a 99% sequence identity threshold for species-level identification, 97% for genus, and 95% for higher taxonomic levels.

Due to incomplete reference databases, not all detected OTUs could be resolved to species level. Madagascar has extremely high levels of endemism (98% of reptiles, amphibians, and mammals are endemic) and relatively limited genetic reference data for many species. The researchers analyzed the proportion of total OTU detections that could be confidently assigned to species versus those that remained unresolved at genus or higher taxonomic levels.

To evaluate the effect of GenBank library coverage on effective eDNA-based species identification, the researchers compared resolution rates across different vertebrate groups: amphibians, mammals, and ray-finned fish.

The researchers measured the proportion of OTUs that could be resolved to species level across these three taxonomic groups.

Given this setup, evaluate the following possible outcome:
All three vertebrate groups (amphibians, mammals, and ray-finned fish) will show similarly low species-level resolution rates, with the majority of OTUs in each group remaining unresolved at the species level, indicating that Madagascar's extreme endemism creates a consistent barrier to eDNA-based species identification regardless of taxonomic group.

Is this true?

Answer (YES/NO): NO